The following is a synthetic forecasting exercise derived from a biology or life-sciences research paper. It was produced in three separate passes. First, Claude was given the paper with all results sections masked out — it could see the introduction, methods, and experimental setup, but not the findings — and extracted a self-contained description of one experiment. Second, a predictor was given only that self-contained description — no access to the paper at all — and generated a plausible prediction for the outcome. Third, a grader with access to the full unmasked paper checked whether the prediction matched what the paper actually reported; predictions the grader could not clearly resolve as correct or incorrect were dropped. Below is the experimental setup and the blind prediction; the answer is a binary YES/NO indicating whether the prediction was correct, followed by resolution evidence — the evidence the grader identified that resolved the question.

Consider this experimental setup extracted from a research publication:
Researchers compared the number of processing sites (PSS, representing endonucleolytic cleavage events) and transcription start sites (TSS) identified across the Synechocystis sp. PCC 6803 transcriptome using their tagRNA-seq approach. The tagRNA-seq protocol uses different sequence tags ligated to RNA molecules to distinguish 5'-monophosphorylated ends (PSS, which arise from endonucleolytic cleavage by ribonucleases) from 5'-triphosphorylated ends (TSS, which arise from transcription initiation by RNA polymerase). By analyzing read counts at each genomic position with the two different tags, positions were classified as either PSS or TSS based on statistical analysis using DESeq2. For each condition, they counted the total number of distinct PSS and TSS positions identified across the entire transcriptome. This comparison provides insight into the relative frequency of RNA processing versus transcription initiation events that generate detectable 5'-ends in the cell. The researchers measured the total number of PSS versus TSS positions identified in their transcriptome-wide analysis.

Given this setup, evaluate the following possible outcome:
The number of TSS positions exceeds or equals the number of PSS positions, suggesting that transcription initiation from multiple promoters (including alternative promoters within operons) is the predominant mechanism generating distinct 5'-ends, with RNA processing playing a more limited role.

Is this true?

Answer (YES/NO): NO